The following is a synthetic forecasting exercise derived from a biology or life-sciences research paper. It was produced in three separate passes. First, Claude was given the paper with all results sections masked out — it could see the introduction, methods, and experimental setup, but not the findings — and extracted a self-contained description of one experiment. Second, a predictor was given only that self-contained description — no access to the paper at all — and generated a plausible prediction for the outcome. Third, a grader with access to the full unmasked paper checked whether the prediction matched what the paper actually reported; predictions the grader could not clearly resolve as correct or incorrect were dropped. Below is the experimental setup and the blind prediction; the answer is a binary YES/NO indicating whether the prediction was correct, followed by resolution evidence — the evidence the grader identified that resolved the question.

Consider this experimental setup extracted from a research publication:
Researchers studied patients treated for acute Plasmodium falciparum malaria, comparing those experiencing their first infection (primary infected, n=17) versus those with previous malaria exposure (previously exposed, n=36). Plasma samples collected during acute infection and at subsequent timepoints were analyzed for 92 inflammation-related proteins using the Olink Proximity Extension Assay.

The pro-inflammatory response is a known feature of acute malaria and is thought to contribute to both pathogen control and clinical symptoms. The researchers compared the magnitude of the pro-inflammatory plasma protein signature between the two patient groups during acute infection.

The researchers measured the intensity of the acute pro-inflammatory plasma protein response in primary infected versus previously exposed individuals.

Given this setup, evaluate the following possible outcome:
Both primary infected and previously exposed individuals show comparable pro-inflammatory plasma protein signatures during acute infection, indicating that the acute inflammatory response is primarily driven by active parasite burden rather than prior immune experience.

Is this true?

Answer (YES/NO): NO